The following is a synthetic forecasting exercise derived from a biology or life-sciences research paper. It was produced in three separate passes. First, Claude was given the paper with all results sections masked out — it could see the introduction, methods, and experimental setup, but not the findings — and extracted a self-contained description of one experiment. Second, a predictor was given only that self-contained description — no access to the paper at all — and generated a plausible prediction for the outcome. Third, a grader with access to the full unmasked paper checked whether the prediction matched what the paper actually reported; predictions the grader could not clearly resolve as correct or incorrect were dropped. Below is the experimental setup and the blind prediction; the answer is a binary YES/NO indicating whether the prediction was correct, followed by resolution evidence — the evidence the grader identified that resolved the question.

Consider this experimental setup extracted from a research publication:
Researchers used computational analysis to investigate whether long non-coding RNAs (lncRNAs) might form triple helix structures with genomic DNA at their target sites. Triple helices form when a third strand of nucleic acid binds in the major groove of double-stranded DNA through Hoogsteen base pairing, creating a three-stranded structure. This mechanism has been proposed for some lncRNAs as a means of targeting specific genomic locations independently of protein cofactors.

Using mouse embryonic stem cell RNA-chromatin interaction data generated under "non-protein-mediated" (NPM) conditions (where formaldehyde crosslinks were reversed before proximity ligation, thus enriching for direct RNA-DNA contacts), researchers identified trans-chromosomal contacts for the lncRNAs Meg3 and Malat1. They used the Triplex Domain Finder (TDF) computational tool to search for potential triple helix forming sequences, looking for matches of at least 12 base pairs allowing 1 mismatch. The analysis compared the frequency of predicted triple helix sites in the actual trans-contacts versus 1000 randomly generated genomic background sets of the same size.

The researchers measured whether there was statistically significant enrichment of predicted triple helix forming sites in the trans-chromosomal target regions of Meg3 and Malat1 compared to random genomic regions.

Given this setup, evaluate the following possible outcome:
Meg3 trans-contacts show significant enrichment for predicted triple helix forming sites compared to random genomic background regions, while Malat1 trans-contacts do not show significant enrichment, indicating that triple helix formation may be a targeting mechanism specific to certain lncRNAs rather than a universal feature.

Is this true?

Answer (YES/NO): NO